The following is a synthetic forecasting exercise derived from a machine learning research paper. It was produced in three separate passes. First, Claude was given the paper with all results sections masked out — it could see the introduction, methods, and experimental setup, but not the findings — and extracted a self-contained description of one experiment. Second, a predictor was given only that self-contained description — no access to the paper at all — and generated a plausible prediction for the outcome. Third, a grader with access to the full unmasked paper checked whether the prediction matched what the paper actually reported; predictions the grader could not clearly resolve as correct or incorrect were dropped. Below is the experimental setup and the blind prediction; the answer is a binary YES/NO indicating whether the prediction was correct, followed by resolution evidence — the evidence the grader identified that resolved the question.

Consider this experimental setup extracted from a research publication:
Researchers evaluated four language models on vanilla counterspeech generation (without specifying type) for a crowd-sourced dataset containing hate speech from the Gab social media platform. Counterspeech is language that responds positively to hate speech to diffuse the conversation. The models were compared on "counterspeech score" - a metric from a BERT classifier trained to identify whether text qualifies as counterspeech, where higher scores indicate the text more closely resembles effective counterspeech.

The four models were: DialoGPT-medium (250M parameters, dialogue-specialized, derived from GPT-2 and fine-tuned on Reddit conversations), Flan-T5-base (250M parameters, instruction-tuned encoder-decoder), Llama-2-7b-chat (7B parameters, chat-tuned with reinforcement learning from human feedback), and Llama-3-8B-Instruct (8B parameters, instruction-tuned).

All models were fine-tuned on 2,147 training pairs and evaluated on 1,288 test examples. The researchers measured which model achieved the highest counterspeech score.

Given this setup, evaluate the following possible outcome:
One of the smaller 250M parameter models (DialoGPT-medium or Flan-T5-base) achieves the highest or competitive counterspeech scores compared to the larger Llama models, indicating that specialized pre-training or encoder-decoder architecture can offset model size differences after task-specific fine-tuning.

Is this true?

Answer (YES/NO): YES